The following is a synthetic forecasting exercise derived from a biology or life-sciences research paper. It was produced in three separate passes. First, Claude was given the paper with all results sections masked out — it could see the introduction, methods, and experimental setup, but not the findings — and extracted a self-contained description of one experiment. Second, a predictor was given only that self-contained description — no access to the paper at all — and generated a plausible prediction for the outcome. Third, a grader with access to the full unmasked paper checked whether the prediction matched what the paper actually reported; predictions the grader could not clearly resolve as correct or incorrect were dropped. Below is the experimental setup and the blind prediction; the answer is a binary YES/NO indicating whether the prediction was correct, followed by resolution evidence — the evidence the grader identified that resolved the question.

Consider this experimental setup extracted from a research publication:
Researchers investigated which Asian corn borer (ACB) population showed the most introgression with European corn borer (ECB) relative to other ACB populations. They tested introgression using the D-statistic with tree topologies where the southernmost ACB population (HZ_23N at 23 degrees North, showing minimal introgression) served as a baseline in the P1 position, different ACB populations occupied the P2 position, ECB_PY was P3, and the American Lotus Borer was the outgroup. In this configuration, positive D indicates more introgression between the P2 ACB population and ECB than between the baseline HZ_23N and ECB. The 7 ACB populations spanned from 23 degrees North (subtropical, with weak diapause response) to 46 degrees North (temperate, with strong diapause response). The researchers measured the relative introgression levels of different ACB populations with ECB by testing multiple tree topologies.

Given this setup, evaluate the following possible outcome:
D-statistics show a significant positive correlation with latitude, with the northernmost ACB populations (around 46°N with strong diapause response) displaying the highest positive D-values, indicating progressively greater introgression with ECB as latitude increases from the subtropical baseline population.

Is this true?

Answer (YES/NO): NO